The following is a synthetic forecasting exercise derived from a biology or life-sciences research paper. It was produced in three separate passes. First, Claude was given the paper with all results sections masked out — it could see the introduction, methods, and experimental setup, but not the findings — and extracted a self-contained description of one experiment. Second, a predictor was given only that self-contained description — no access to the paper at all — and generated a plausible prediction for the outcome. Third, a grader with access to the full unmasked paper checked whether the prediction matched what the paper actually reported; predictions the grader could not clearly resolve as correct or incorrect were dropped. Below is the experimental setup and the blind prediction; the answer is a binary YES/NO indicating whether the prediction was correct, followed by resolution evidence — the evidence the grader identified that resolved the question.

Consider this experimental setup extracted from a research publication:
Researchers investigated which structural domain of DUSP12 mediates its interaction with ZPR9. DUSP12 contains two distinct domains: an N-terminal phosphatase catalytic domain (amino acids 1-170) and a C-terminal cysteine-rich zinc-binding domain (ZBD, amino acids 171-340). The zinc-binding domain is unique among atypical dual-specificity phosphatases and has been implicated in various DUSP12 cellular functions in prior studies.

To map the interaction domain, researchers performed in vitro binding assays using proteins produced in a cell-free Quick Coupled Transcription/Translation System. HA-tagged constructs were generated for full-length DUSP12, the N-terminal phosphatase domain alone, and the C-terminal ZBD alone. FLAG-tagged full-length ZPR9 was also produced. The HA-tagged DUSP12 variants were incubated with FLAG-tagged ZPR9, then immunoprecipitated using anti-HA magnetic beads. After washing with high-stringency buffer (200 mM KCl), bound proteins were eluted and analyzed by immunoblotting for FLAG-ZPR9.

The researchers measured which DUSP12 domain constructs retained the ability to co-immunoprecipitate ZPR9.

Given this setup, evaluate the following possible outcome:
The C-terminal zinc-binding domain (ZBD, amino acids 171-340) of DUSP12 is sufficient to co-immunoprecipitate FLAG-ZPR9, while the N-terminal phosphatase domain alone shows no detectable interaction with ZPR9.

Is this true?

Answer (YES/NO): YES